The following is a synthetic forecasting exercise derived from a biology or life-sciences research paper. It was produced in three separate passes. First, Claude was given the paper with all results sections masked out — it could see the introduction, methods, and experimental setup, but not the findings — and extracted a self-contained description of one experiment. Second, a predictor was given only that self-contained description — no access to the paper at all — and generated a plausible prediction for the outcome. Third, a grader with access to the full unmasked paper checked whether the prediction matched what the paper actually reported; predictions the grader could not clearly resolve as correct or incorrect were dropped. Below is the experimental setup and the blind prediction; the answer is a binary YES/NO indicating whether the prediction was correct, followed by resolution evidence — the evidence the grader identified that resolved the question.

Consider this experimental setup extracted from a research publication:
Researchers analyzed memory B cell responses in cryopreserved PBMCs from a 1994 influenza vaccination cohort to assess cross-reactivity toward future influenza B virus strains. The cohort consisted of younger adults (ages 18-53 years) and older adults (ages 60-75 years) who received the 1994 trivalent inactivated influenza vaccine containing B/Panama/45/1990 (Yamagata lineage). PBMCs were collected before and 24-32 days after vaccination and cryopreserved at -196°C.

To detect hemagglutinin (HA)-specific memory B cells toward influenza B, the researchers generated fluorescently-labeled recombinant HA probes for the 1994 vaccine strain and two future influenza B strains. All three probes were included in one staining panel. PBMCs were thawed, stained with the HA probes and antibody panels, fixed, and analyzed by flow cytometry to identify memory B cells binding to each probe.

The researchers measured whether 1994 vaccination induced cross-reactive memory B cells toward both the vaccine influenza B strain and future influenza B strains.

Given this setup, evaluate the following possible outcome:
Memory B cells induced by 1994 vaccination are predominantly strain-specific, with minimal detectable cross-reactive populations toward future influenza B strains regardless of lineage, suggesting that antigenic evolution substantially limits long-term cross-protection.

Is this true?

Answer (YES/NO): NO